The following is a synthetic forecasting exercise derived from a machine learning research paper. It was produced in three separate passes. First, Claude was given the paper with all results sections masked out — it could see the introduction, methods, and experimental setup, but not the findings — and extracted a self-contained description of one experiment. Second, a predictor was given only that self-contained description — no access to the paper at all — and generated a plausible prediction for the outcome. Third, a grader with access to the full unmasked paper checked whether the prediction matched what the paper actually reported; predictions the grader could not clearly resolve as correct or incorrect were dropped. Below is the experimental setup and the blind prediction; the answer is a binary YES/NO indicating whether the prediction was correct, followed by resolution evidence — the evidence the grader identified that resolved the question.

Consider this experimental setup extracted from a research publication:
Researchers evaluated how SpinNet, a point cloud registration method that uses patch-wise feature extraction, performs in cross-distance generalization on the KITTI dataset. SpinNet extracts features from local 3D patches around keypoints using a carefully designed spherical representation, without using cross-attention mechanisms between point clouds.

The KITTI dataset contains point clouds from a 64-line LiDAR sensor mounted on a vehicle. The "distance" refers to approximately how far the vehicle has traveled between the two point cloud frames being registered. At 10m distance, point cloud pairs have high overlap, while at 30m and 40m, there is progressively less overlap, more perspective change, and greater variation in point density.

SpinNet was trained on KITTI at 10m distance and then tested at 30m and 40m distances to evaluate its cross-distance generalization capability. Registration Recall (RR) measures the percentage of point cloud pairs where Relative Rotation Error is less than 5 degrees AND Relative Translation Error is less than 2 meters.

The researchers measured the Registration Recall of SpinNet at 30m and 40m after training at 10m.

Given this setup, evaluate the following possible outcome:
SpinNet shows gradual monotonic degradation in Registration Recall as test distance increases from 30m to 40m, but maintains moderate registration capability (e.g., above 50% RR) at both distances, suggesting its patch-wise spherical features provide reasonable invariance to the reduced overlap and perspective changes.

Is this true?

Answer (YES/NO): NO